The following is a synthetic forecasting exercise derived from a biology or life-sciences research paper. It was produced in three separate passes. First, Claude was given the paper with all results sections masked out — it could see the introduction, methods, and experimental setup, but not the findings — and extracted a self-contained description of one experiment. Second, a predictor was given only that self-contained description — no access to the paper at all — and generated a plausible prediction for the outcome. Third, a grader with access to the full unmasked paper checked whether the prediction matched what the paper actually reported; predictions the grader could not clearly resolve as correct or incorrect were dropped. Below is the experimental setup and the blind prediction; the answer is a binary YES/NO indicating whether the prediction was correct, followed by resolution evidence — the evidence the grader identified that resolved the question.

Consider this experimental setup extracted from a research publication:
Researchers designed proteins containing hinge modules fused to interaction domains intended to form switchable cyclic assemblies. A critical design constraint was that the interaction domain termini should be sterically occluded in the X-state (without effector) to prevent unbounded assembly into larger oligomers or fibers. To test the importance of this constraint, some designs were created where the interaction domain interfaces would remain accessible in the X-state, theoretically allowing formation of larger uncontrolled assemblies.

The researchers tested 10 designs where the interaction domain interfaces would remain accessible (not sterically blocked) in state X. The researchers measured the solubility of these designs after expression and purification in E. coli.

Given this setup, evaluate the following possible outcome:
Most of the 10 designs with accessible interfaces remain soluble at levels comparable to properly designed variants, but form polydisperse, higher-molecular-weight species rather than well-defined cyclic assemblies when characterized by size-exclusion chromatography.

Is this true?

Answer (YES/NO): NO